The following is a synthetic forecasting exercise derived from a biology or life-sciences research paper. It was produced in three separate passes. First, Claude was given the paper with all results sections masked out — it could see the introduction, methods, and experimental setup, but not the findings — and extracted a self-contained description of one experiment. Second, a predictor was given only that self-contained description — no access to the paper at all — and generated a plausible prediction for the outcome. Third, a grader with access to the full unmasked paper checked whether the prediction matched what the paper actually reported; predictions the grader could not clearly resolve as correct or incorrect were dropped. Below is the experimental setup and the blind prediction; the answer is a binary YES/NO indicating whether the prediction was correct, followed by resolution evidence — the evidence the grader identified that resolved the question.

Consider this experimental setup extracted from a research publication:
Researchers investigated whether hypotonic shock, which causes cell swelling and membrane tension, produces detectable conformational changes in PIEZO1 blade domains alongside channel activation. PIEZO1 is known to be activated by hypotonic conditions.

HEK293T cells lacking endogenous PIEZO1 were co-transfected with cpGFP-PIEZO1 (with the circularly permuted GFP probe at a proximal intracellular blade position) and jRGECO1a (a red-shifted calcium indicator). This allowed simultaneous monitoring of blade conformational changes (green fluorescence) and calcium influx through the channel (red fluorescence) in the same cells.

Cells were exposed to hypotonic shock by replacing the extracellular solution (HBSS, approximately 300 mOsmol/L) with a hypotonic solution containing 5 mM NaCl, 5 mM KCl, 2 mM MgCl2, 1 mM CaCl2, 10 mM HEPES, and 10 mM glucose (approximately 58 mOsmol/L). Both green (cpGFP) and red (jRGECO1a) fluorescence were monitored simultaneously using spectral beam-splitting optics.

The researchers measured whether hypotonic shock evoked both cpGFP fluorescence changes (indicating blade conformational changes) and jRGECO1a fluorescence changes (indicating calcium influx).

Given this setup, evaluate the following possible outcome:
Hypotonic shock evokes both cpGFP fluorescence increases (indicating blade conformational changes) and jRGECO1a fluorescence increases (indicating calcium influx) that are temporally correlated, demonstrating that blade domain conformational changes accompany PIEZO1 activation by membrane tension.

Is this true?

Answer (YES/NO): NO